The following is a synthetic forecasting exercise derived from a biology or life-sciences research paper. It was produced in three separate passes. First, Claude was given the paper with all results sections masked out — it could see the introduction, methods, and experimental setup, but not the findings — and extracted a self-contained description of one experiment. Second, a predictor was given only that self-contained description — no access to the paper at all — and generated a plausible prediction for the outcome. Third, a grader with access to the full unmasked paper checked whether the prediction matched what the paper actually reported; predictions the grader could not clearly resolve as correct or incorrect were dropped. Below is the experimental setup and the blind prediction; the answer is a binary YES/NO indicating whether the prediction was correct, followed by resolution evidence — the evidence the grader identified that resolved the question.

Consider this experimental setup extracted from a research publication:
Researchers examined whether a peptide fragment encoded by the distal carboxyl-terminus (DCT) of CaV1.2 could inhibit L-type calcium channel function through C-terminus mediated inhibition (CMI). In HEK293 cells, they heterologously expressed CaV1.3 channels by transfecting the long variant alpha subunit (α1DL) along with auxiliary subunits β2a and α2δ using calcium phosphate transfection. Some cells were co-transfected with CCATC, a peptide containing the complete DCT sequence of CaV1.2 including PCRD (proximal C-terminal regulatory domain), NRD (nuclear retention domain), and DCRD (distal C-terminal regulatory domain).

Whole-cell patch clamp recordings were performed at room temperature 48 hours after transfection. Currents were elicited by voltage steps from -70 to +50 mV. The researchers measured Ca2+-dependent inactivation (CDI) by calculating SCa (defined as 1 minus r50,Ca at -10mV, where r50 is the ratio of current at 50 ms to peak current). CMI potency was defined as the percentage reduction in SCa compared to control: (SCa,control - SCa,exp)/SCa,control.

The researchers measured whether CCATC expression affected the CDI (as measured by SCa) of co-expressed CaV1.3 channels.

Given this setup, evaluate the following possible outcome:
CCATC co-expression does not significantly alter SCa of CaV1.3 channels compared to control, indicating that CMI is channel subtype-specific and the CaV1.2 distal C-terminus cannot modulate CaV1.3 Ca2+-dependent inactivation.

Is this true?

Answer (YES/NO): NO